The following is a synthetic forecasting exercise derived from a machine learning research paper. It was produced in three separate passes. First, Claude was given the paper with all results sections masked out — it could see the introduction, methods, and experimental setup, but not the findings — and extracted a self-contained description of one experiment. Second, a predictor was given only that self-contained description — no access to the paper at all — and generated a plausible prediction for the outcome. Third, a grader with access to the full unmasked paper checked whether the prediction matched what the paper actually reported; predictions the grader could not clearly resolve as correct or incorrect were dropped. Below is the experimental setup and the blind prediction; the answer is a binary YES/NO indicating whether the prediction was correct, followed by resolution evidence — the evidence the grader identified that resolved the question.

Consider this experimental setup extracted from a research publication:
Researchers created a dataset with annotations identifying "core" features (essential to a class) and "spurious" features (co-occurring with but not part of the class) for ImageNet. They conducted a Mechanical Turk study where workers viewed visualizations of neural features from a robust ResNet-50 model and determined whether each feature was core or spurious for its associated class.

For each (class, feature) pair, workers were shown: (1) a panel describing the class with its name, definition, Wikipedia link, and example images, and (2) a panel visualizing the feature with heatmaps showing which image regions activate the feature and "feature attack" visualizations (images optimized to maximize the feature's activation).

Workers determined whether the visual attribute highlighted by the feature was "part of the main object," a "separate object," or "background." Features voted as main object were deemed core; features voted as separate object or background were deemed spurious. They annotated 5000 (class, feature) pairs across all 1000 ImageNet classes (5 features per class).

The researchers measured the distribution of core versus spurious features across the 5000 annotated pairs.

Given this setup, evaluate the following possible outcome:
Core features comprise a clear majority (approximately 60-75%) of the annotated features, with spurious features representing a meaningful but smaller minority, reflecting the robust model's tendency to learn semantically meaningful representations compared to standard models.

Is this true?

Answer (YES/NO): NO